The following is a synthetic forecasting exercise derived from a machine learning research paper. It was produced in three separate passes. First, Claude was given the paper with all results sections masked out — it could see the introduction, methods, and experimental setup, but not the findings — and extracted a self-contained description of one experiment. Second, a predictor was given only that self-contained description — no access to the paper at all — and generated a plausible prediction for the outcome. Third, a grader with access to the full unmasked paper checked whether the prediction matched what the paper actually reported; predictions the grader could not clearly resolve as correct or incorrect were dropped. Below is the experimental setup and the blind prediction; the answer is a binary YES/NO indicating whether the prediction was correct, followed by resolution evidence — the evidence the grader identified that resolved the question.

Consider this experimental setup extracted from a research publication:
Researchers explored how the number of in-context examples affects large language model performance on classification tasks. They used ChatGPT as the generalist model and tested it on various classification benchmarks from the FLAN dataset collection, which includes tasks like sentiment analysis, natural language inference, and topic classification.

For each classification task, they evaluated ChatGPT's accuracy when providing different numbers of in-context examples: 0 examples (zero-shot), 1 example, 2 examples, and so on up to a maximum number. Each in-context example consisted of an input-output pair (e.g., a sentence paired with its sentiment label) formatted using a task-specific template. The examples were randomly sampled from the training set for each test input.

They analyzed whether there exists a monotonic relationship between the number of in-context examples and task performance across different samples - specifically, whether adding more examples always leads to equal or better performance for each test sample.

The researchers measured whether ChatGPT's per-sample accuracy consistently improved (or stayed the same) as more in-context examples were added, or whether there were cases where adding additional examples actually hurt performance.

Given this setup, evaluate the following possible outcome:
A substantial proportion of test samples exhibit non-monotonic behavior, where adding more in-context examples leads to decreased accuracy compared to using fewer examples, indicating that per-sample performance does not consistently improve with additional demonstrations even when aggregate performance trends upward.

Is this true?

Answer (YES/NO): NO